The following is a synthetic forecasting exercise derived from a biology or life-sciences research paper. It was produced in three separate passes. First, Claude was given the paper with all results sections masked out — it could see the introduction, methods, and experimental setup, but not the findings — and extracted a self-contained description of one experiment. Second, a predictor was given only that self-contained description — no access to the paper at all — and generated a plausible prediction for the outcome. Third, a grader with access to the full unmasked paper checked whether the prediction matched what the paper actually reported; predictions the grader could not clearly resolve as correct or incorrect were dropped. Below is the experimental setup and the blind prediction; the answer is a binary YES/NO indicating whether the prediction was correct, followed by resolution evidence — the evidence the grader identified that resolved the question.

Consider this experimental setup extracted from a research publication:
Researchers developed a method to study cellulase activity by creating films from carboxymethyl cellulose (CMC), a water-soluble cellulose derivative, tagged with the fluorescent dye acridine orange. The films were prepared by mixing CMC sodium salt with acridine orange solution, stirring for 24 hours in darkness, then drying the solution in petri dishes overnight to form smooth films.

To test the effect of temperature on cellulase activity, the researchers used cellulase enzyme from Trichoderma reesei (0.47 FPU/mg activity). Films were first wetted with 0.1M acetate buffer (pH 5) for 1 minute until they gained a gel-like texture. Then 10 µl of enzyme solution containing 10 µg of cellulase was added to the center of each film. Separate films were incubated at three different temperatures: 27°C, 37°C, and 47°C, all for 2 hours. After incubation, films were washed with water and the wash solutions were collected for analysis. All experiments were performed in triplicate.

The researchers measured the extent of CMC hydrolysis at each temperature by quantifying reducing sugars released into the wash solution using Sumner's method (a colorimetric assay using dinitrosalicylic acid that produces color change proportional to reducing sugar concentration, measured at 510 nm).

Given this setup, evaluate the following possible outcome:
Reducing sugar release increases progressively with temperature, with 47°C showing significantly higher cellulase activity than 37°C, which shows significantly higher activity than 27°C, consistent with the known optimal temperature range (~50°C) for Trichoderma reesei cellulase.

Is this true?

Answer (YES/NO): NO